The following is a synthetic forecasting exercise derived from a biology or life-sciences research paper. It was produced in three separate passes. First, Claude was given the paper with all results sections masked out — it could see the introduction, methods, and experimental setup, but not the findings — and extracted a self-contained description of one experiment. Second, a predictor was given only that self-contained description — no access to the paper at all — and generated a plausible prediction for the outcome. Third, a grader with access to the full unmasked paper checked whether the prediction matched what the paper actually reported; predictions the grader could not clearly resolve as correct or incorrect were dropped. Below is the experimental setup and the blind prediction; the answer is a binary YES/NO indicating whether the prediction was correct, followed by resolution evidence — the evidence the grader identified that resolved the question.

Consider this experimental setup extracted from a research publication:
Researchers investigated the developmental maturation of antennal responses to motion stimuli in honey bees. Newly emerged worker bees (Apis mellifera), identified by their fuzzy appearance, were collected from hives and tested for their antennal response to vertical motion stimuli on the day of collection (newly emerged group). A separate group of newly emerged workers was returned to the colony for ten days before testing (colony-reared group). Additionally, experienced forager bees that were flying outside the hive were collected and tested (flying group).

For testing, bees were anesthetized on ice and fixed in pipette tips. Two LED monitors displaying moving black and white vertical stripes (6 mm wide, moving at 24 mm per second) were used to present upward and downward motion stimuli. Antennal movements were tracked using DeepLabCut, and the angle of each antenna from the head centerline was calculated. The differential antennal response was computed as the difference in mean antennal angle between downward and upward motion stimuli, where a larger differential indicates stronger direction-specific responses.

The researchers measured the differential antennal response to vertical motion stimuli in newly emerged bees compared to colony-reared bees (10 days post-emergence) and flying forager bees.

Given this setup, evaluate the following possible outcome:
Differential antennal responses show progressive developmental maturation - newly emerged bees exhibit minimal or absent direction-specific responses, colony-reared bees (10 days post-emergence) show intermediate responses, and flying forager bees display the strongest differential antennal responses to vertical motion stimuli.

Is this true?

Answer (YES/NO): NO